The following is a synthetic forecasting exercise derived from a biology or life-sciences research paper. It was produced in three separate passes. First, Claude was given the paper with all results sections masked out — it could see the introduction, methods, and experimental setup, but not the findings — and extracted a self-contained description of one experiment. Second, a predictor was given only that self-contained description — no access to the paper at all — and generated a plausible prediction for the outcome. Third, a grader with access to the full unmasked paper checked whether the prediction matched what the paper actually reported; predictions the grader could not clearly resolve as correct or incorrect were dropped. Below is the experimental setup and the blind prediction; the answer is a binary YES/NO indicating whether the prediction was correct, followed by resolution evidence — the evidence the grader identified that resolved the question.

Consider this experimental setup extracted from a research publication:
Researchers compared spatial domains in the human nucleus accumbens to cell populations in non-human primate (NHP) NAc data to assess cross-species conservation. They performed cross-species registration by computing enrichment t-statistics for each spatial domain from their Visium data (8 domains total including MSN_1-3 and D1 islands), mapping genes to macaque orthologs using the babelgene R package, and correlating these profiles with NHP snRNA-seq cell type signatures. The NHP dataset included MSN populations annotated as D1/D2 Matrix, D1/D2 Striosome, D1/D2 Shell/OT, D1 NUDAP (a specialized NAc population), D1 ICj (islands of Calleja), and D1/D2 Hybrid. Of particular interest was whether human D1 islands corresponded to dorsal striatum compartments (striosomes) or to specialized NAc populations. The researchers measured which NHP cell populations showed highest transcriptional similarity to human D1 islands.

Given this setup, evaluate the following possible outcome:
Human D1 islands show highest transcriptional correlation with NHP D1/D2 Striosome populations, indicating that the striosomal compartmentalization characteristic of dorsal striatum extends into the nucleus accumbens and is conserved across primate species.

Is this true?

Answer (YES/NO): NO